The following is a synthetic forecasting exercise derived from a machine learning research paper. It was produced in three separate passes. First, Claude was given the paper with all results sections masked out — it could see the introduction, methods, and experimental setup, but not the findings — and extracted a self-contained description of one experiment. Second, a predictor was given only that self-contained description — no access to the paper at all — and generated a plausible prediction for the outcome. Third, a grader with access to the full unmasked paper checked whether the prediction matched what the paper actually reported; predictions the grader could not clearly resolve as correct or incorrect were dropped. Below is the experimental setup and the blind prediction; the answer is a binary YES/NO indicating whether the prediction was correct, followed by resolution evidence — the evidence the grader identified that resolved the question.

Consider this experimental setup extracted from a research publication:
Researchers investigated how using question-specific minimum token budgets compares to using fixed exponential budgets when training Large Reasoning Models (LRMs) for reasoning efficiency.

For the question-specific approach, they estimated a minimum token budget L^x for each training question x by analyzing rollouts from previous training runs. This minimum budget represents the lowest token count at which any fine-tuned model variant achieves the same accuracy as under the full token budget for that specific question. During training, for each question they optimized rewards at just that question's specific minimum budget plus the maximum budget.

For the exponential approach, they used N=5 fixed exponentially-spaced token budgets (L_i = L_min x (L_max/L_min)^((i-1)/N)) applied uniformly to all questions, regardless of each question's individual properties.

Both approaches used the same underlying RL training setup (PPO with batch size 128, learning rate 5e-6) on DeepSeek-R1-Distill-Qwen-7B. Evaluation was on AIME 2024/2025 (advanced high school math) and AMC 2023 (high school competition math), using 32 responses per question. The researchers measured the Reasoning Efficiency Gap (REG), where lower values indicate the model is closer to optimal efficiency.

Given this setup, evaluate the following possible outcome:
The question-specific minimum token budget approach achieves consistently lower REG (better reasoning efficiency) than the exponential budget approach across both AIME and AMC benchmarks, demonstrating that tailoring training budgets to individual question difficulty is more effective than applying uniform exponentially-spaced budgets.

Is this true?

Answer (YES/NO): NO